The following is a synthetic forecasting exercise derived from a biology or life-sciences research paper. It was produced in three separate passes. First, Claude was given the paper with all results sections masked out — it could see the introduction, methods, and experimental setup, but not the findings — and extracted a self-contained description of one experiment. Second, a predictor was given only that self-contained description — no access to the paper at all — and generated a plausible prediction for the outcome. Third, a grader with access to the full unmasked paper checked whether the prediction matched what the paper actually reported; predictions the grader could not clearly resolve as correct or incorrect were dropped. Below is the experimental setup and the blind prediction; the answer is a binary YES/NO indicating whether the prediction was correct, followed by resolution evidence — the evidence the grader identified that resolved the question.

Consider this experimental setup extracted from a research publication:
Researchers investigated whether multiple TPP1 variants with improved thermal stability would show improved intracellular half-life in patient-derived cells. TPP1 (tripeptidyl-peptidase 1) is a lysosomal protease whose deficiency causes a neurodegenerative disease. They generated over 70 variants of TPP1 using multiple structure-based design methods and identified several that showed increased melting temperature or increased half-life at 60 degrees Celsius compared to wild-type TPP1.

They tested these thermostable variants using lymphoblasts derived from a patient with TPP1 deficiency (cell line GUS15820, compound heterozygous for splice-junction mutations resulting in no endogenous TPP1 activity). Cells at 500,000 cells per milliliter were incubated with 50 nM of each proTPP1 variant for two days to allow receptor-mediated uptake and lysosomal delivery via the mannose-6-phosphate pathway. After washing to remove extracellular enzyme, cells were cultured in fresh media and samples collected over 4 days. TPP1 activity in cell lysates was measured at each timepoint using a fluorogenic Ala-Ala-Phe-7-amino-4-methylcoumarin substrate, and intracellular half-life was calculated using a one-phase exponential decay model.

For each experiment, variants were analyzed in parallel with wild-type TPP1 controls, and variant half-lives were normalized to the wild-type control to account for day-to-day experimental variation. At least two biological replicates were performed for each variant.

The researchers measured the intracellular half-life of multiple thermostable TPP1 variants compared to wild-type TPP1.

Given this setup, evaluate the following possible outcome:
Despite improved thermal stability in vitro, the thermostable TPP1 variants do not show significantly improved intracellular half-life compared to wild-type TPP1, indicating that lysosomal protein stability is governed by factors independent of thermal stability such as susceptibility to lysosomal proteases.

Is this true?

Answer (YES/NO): YES